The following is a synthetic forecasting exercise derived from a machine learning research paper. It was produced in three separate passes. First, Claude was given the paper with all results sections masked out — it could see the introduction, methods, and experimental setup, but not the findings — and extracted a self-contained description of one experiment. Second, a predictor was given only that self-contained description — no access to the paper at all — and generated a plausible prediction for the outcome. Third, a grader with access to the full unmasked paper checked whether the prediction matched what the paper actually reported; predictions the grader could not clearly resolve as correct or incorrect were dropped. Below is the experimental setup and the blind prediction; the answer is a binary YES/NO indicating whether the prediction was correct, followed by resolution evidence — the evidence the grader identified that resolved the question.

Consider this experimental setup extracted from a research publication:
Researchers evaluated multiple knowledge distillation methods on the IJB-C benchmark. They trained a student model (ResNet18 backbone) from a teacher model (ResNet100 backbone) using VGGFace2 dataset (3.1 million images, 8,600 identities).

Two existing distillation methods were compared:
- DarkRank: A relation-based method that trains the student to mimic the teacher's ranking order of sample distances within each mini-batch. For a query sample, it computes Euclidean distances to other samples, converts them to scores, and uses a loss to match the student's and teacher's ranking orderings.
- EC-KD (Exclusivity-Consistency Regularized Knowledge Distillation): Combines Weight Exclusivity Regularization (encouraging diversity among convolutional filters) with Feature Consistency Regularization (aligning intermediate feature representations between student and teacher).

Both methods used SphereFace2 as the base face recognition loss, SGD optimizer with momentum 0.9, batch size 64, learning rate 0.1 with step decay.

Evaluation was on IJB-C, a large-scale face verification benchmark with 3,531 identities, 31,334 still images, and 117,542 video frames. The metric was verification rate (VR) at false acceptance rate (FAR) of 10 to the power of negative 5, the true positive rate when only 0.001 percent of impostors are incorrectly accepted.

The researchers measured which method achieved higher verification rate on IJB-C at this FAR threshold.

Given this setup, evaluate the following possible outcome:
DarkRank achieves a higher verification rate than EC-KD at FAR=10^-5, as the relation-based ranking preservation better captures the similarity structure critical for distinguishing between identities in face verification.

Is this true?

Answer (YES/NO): YES